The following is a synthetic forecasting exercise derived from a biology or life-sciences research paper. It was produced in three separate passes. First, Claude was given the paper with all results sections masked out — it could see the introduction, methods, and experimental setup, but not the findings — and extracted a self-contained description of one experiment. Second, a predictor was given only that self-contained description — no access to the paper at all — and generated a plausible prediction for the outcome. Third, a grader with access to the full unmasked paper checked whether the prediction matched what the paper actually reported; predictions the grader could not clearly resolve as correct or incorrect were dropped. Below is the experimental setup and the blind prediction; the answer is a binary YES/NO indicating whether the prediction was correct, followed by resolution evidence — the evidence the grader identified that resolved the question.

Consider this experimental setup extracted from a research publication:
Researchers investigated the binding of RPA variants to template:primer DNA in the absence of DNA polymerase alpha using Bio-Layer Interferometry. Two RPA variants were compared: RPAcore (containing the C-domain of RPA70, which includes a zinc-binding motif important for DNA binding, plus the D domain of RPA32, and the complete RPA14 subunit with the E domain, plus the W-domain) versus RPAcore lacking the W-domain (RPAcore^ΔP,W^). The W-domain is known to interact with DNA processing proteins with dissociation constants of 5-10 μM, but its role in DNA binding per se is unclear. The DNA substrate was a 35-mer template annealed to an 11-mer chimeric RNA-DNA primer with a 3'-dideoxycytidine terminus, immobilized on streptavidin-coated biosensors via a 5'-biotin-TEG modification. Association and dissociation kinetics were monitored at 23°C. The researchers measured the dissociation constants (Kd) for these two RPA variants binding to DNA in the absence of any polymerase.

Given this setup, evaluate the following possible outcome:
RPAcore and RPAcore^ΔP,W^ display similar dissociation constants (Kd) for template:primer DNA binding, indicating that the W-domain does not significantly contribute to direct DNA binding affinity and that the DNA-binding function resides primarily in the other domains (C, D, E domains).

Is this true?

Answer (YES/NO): YES